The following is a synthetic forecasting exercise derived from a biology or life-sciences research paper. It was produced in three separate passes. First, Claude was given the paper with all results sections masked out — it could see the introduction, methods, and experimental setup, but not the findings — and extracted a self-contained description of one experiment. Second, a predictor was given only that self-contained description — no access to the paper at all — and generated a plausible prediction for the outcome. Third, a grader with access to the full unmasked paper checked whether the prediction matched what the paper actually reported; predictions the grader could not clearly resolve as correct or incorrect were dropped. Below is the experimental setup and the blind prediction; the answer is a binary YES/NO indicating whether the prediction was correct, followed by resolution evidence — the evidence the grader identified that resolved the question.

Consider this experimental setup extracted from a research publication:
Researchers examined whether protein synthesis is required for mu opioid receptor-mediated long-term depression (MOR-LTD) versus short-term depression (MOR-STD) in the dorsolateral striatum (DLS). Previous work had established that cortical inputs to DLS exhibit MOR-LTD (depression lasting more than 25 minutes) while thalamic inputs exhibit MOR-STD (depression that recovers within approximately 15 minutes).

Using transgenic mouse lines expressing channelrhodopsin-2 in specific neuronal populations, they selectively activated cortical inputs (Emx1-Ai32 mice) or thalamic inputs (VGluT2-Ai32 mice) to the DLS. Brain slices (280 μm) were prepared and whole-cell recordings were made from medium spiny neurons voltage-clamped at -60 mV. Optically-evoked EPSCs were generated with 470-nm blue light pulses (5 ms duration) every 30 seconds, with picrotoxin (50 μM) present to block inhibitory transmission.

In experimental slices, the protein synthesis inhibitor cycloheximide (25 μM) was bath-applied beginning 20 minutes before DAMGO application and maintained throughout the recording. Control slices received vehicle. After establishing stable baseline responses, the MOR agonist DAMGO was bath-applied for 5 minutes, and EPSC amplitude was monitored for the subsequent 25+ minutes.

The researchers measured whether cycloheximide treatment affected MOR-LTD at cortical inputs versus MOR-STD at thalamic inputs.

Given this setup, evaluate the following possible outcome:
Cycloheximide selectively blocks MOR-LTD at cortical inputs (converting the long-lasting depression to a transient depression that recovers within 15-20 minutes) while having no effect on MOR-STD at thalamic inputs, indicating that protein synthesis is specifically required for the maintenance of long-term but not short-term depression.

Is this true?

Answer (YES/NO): NO